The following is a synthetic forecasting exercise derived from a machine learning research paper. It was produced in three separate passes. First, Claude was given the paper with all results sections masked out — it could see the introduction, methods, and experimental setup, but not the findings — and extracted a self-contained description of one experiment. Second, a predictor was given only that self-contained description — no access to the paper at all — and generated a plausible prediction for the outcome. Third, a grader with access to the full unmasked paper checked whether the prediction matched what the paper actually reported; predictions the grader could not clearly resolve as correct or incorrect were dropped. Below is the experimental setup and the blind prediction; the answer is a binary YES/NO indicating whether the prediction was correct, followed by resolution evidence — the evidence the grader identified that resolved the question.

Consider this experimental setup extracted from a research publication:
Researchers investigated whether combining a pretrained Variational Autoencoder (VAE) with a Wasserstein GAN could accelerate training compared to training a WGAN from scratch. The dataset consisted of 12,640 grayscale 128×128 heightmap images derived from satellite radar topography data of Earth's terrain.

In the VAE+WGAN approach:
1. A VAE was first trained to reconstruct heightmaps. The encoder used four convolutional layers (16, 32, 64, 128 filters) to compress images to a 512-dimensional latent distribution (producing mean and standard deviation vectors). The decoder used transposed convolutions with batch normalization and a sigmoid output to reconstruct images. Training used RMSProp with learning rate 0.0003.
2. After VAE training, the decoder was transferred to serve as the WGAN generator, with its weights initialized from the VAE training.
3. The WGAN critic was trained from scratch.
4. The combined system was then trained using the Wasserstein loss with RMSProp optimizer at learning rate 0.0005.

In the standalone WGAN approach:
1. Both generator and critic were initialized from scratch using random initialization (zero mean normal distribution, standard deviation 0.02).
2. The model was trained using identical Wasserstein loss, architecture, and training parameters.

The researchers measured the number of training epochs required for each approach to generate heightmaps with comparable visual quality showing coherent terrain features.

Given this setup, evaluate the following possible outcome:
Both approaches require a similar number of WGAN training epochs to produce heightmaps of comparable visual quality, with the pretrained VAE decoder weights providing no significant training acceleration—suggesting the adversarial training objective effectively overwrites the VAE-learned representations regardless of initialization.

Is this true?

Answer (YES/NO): NO